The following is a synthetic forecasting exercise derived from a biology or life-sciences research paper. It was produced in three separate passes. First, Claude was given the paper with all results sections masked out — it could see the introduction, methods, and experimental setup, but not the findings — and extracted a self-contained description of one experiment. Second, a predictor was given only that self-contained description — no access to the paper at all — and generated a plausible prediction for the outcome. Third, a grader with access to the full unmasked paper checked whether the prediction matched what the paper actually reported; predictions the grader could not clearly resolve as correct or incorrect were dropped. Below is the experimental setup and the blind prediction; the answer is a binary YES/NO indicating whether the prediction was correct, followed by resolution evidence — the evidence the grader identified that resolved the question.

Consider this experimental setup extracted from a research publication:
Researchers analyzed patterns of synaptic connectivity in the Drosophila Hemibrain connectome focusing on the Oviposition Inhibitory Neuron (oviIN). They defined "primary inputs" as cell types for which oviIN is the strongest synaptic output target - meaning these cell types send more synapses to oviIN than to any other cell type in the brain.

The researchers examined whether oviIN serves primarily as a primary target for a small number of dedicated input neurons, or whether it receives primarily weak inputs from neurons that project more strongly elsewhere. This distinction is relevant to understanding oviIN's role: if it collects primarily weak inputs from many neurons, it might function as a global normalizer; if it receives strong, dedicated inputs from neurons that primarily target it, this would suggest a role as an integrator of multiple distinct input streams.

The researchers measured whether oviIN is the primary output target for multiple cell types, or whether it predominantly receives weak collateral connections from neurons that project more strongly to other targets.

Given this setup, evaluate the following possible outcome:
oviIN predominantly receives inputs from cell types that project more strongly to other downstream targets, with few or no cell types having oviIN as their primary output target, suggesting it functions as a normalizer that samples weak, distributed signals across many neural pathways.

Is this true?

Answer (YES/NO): NO